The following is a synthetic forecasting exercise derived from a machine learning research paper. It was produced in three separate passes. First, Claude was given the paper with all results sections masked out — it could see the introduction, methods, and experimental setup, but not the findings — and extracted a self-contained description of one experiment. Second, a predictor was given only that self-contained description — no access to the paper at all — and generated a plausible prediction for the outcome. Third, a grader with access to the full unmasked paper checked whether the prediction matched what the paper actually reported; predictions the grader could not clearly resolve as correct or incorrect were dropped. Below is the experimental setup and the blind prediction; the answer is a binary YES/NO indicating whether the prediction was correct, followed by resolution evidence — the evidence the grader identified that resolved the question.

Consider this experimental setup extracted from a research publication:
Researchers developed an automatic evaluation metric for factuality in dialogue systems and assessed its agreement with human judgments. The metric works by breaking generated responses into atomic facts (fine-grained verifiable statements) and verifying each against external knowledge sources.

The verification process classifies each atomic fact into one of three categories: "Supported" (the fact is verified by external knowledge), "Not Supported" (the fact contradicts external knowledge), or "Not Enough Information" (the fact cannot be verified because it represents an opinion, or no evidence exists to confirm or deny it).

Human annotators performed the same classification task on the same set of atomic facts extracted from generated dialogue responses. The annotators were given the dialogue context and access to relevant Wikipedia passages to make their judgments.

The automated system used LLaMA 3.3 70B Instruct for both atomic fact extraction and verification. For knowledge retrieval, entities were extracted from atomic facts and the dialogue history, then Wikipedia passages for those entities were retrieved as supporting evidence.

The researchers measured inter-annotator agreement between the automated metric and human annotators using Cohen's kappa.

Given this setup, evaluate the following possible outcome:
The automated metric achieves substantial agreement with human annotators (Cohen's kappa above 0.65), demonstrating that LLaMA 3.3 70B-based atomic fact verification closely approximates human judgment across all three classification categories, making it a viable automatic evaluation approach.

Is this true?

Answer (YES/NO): NO